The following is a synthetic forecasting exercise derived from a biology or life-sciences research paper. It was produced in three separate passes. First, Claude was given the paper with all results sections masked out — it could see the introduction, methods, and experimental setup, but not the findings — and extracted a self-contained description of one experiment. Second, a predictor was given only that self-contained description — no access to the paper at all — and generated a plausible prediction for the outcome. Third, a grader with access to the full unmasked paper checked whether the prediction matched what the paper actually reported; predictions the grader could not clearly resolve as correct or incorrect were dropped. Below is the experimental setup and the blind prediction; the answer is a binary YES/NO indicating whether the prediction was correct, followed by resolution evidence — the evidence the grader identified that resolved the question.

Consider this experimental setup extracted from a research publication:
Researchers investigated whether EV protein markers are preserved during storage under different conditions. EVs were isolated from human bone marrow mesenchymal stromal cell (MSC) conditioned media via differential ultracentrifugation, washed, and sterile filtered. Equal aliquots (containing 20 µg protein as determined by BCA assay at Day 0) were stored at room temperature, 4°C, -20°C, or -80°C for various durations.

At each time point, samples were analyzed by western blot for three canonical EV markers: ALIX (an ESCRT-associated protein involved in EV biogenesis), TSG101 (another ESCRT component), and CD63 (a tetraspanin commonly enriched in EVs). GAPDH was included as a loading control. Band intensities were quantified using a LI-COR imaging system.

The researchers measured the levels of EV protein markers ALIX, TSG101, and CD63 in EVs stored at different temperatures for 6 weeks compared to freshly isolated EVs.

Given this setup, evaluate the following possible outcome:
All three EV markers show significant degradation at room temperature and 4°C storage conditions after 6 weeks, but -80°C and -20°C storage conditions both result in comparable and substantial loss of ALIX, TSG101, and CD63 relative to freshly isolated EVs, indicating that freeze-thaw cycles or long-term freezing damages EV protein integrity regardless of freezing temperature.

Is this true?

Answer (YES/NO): NO